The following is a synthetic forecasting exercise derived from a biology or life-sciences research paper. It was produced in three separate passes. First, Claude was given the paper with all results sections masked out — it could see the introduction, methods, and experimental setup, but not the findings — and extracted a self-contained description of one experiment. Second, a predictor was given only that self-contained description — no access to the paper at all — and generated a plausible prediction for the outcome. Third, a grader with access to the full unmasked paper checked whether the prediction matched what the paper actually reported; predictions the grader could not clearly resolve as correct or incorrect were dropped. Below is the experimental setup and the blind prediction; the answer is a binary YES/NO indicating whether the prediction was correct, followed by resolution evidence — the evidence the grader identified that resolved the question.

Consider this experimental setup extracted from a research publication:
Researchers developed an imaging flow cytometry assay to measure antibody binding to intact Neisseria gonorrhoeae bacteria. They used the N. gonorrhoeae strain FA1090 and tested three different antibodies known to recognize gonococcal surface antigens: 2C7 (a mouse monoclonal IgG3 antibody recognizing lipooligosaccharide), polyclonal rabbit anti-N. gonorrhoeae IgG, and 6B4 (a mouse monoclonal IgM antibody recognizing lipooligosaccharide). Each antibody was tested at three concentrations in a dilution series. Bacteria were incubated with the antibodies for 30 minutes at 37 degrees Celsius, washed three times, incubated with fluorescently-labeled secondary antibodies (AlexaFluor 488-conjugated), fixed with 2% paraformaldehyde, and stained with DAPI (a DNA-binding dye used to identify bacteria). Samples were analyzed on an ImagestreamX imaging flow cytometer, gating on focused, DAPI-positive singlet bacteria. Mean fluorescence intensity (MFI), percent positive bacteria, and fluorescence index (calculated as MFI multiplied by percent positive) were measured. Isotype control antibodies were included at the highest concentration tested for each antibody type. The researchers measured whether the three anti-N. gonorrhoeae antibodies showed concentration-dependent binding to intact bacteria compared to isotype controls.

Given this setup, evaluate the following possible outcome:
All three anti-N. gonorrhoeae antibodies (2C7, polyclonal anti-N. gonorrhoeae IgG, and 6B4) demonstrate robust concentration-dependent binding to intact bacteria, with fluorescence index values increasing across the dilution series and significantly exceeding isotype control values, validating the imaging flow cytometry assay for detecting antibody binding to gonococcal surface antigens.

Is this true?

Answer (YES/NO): YES